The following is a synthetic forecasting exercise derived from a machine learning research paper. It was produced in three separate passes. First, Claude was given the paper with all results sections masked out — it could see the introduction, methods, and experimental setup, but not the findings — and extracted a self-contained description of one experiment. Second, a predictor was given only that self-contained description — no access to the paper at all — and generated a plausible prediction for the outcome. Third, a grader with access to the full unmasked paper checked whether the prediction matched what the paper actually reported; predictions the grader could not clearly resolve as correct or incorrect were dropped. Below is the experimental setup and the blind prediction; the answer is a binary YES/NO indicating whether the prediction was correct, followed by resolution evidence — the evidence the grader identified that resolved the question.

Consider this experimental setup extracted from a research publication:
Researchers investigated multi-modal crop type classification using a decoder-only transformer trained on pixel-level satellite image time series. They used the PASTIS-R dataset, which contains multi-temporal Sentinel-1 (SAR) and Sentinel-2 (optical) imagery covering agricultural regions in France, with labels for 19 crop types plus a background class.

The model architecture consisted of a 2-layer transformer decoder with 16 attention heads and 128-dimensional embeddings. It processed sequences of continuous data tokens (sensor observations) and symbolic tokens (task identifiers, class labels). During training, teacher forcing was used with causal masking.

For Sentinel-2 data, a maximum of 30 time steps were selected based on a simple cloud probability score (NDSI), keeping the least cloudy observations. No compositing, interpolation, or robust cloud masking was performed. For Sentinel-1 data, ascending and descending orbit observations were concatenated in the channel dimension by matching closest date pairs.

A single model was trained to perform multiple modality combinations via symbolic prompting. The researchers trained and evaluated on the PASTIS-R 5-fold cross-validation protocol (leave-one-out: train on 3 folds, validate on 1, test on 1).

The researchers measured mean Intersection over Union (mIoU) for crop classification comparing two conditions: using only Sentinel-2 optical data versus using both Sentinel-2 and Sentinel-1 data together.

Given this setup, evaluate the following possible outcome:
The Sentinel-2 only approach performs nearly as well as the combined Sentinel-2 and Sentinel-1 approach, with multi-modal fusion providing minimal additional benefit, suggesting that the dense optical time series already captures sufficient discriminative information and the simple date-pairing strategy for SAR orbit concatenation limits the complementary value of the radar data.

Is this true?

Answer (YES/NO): YES